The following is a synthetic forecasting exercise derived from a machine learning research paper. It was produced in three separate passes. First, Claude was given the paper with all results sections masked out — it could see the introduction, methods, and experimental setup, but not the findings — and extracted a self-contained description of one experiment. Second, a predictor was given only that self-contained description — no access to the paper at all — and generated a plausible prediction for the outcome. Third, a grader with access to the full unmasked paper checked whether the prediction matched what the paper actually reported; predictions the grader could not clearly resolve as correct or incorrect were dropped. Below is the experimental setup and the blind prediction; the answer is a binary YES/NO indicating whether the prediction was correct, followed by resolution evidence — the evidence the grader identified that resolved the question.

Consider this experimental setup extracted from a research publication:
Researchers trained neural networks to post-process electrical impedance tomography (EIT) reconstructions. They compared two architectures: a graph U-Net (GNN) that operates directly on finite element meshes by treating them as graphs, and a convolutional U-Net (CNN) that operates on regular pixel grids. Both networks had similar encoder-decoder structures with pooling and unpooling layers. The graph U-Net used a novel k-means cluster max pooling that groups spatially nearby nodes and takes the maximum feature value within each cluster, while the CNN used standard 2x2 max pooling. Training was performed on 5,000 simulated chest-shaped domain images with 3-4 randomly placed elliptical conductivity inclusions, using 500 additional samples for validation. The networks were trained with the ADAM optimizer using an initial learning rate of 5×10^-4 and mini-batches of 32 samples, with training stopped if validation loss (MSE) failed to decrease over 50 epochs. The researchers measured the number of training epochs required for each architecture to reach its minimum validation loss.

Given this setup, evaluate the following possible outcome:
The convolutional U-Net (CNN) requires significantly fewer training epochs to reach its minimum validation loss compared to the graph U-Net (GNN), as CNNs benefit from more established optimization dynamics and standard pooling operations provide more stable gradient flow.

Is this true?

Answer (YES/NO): YES